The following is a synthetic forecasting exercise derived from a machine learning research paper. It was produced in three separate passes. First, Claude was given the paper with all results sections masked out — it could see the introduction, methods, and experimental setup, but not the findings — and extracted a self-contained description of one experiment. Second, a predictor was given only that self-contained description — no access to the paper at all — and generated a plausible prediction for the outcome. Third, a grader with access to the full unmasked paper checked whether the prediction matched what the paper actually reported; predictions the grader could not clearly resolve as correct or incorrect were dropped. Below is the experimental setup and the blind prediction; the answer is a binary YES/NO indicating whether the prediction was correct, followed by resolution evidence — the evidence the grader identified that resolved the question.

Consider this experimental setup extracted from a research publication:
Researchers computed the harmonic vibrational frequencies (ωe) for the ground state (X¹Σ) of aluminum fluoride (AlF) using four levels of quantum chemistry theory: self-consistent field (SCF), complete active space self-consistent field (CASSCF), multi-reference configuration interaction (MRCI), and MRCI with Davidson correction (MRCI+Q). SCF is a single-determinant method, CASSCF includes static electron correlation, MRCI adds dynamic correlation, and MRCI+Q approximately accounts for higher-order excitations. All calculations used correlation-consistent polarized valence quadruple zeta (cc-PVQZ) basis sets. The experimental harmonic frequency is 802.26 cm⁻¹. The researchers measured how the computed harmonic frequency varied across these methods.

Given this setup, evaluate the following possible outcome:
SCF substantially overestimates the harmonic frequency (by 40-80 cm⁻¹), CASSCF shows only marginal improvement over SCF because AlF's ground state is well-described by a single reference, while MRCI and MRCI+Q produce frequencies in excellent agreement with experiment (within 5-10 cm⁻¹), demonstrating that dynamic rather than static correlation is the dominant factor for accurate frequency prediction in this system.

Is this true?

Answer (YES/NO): NO